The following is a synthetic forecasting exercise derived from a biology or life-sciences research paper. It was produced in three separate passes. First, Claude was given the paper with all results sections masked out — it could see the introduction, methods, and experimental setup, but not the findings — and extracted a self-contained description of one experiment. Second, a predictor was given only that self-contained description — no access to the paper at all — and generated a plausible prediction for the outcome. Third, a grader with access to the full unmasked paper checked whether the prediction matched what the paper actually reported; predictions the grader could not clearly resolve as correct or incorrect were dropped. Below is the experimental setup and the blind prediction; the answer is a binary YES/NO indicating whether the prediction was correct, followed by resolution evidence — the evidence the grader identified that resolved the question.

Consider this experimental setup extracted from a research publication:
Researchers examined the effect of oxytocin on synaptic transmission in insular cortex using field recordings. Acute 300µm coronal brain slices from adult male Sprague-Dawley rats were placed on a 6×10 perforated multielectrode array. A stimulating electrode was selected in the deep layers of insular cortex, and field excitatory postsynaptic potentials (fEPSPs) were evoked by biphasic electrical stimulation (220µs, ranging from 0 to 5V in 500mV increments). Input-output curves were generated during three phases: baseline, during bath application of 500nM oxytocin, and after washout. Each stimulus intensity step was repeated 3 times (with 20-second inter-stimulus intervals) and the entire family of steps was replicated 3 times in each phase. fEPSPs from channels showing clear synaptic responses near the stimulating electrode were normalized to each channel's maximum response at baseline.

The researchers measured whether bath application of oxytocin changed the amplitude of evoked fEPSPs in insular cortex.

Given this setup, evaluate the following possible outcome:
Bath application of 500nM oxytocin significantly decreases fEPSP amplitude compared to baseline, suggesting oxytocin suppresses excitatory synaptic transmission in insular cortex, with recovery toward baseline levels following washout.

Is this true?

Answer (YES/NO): NO